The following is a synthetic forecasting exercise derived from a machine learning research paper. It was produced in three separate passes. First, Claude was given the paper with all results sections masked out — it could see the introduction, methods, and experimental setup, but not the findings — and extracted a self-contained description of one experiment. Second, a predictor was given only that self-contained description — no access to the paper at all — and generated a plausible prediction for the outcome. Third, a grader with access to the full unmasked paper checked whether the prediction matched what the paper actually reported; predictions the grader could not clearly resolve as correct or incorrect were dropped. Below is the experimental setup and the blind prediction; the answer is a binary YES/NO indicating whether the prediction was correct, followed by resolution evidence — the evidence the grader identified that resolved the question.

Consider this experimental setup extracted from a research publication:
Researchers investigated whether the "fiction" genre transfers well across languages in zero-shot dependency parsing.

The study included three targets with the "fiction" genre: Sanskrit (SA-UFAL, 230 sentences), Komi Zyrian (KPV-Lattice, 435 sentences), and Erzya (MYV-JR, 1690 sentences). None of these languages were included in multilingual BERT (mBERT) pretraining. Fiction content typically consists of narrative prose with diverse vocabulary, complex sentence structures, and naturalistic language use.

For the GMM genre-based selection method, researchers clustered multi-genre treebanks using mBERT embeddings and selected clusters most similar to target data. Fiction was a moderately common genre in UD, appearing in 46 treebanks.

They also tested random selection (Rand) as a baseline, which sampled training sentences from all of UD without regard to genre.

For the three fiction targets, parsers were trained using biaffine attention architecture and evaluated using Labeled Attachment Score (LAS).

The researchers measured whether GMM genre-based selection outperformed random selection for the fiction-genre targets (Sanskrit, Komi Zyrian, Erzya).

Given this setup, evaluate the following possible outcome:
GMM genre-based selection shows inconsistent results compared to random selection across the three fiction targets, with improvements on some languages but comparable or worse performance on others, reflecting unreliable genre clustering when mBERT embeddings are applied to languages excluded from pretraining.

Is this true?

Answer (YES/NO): YES